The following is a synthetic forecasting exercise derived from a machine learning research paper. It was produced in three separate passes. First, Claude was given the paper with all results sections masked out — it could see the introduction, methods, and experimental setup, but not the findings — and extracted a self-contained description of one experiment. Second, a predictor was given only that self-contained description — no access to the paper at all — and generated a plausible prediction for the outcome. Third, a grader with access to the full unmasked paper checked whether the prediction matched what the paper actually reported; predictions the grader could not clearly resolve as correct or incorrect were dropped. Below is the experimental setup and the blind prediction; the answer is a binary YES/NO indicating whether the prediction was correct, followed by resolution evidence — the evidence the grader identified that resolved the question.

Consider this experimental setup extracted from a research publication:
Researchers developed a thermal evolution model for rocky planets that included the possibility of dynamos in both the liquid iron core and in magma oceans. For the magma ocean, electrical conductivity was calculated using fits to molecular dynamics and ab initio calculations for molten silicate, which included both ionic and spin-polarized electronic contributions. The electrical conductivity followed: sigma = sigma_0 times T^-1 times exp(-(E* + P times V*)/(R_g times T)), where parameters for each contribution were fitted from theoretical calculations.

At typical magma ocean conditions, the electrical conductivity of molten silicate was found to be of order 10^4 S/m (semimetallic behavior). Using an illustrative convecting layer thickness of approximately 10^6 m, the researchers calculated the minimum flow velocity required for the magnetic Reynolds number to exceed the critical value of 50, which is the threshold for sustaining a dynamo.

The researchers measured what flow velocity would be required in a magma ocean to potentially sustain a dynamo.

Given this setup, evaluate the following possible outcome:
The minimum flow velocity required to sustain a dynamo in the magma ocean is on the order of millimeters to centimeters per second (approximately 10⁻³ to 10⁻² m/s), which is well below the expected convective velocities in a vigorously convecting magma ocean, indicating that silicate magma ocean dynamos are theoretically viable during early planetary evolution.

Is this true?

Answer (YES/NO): NO